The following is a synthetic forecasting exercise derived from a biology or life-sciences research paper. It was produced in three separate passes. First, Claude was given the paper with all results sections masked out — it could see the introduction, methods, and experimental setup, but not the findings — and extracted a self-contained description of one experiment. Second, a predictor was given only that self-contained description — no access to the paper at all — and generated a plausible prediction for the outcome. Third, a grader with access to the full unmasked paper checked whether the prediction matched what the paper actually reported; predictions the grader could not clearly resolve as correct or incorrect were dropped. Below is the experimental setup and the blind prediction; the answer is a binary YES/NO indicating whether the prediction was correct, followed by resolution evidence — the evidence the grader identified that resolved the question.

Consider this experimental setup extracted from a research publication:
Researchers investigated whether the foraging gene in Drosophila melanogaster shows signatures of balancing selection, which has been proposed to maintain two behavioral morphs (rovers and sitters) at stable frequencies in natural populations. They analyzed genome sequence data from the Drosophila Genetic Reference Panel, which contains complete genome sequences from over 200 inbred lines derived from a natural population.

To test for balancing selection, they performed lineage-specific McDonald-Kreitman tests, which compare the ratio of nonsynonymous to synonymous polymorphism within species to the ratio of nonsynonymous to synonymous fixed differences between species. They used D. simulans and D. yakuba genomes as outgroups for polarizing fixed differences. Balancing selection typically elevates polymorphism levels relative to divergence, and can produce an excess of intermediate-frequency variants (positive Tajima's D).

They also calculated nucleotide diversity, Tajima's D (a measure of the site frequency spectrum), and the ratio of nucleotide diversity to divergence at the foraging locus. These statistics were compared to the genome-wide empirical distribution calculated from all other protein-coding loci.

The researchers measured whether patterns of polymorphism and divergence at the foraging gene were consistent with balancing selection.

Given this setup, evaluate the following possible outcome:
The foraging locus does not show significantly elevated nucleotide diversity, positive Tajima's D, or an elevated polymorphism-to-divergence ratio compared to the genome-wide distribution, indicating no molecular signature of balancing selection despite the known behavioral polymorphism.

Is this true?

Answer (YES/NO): YES